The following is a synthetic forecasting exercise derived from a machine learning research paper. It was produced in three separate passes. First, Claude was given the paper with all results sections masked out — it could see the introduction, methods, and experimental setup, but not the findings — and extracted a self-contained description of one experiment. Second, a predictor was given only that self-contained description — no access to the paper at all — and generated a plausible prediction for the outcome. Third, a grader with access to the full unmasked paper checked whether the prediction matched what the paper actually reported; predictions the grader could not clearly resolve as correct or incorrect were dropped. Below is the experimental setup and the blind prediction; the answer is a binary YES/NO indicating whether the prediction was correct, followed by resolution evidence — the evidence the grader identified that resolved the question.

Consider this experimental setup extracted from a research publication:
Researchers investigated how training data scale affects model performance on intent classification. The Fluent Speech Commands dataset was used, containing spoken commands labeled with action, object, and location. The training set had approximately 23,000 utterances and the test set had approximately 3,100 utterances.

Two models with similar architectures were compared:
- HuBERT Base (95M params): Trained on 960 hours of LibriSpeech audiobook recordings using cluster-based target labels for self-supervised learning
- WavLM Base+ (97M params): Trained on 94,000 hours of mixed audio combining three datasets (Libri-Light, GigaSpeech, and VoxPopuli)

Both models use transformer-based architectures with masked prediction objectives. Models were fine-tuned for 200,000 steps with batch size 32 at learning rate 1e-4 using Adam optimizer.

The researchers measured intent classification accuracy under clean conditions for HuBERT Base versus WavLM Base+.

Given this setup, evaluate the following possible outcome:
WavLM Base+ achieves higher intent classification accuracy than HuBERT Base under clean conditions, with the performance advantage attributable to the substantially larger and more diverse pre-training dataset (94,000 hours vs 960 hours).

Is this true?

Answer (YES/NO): YES